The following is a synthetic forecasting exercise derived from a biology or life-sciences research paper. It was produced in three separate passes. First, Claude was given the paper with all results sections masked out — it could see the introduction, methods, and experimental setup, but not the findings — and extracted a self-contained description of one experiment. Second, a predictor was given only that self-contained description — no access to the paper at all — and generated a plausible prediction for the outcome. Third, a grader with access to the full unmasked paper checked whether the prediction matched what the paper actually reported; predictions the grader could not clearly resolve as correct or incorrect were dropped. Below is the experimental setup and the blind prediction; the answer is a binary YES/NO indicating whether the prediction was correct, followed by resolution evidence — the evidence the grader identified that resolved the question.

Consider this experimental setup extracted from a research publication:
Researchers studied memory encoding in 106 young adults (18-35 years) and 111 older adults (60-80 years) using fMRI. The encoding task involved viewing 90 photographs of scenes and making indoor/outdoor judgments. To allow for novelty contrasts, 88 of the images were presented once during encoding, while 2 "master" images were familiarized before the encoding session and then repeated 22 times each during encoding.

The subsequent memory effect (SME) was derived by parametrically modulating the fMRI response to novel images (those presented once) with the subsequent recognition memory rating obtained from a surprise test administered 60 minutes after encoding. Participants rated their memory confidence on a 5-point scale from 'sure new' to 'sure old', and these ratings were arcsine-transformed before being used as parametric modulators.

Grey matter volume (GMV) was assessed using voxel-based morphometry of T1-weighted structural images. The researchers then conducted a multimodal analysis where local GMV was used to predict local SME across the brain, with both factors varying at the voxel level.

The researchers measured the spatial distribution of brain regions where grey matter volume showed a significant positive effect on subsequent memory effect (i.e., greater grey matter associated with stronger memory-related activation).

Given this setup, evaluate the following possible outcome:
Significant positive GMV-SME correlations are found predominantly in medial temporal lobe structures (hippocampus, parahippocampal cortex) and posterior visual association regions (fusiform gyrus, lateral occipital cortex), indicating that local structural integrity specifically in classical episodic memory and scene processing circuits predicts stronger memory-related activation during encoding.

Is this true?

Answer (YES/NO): NO